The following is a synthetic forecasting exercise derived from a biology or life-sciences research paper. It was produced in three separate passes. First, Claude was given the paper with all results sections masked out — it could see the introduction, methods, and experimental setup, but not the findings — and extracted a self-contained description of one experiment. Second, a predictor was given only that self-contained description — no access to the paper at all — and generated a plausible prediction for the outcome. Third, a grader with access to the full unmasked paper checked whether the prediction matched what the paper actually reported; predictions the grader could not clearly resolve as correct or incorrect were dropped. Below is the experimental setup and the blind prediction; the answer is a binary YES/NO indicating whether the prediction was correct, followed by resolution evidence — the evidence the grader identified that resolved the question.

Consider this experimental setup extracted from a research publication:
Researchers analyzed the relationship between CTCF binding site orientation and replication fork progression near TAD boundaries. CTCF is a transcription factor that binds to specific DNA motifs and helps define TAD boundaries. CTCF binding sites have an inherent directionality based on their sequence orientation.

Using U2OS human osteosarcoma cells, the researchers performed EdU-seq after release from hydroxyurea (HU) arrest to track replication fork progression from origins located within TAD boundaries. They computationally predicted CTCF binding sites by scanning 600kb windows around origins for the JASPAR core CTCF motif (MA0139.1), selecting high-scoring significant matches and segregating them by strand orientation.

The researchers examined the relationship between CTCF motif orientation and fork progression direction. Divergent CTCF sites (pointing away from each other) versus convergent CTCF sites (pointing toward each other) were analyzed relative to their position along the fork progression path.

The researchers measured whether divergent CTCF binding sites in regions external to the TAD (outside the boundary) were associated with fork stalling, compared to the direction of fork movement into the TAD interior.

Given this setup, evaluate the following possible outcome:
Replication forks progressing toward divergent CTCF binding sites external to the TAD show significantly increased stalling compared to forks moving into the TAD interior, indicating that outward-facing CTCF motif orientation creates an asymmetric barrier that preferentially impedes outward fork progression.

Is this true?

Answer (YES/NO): YES